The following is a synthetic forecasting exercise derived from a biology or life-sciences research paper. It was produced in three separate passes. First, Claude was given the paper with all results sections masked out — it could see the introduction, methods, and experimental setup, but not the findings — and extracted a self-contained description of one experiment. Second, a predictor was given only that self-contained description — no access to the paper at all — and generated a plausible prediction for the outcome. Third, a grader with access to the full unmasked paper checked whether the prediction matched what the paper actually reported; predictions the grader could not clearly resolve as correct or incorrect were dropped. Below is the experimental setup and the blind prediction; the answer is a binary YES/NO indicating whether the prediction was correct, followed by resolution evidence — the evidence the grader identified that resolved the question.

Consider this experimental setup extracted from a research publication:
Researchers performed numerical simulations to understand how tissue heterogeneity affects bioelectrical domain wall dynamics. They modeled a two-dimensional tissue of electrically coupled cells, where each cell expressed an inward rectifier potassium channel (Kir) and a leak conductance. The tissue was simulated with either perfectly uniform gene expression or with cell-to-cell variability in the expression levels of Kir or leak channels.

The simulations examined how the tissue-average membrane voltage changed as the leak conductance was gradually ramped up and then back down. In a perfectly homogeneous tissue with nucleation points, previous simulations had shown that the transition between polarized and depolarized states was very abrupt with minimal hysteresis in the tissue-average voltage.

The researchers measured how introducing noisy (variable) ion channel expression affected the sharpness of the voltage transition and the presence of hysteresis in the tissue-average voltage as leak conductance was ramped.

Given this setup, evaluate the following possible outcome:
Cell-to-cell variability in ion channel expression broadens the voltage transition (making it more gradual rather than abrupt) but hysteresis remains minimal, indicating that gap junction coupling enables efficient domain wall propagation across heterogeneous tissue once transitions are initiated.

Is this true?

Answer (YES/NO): NO